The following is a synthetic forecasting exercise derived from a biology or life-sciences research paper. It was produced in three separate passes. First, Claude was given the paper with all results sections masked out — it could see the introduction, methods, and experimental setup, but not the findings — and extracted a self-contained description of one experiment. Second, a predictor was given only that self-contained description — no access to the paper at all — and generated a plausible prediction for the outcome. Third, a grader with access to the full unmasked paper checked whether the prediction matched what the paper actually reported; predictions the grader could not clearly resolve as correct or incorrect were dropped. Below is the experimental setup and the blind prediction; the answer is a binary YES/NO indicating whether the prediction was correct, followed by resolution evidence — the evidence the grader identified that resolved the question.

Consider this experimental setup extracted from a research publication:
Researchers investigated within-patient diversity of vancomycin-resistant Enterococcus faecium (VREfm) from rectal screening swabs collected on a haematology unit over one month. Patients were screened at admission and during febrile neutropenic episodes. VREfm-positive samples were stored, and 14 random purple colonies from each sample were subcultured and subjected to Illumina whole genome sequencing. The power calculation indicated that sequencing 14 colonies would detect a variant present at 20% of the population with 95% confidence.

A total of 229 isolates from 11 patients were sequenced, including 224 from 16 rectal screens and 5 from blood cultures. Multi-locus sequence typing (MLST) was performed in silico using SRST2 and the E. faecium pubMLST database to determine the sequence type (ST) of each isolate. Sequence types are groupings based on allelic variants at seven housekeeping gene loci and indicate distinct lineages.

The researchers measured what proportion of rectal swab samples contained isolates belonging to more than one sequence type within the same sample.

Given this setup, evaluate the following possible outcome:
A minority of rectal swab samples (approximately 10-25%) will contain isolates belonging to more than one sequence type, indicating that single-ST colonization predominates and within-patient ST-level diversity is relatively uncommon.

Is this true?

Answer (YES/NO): NO